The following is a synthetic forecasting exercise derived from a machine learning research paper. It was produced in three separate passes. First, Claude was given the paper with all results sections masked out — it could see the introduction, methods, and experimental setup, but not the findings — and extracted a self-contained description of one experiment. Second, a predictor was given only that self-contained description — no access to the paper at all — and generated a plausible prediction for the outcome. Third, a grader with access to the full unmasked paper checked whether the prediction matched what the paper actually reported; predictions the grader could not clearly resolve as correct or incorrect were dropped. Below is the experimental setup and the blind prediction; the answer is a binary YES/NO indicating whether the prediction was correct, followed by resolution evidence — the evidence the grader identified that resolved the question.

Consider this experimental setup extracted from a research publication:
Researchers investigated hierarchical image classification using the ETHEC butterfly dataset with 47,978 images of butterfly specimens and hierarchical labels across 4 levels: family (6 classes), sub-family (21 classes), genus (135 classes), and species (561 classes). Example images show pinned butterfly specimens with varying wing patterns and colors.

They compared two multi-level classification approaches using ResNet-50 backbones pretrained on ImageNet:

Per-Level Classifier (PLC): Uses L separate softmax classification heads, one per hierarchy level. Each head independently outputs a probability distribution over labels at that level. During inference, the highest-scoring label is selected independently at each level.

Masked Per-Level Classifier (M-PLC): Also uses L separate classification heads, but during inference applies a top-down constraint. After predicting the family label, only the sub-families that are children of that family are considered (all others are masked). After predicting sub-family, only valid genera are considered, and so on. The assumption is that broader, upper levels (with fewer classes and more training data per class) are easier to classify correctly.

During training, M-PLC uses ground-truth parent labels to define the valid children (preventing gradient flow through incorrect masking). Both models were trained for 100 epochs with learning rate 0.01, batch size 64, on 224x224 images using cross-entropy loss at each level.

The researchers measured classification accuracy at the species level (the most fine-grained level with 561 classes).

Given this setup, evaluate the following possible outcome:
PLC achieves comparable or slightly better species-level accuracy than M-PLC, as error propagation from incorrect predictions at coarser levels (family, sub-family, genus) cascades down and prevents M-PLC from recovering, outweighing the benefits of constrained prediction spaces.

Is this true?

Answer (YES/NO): NO